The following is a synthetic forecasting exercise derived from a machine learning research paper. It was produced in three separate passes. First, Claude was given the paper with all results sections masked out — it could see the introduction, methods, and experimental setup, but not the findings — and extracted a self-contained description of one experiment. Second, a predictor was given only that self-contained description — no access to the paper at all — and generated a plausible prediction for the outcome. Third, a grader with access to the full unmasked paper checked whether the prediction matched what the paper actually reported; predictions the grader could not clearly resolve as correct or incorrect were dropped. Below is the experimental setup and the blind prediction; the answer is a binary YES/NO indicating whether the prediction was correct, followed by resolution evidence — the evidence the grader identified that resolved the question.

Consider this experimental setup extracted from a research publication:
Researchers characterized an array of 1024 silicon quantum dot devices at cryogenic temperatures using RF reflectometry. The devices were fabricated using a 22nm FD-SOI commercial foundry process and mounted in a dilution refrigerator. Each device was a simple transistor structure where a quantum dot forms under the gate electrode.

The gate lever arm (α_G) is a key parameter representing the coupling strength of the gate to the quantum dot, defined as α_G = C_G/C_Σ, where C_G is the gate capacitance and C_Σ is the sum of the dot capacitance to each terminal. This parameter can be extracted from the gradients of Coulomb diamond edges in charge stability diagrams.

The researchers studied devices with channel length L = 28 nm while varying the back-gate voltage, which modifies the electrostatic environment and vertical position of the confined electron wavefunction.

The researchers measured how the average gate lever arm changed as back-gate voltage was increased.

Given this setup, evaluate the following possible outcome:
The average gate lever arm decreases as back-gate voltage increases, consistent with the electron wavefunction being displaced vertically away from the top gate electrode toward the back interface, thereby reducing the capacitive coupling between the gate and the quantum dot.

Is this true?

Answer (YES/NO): YES